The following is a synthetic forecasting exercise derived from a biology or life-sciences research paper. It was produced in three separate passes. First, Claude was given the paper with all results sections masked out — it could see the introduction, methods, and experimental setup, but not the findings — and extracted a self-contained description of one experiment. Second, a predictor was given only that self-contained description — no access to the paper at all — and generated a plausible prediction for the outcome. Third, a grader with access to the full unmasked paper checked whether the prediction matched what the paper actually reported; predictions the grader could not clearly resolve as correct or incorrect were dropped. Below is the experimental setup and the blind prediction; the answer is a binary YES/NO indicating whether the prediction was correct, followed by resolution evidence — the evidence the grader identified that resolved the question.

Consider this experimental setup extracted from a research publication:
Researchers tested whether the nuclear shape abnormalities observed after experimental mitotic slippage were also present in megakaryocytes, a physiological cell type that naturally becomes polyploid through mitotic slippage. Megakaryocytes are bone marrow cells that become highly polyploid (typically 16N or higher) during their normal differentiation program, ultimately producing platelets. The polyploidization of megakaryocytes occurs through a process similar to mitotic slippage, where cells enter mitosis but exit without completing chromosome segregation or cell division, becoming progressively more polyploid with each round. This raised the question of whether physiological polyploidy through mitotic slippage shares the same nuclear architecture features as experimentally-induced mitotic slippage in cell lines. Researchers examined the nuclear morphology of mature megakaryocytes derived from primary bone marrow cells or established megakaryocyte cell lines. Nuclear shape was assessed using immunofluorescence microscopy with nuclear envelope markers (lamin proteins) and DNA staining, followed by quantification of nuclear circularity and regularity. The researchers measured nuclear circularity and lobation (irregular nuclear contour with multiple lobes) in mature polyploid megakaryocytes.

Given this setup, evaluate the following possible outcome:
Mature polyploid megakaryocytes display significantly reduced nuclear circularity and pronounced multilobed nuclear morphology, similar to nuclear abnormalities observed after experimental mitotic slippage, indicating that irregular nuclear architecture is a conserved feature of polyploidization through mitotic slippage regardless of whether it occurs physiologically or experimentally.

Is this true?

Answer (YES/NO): YES